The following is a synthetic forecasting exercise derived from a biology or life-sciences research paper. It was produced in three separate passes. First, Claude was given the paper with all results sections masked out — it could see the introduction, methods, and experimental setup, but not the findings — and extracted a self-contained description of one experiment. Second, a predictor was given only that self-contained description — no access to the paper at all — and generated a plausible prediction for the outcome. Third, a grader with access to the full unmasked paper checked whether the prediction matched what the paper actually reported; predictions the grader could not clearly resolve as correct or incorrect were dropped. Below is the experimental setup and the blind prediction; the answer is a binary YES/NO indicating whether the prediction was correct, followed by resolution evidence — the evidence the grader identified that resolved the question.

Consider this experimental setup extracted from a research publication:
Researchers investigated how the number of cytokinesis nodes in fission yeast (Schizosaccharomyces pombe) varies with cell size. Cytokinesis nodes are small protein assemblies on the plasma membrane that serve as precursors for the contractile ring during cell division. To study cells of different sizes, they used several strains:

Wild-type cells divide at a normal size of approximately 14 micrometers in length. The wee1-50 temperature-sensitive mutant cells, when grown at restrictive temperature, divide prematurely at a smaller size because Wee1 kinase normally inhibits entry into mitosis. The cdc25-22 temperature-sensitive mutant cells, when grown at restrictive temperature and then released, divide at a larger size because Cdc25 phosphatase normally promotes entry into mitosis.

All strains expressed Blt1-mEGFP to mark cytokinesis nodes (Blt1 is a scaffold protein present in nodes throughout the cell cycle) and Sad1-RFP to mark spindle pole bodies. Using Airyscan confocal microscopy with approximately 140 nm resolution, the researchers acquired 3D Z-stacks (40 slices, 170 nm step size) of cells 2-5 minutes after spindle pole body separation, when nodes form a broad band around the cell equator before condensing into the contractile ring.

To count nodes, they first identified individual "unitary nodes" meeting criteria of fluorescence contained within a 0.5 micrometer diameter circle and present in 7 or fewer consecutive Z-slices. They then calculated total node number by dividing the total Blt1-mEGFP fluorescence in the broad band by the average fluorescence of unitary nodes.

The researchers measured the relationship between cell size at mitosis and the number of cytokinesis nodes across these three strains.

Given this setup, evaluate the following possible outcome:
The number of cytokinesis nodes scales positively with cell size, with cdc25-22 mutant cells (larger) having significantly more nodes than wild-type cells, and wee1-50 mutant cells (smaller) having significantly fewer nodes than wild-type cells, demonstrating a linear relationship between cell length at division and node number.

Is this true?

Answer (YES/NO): YES